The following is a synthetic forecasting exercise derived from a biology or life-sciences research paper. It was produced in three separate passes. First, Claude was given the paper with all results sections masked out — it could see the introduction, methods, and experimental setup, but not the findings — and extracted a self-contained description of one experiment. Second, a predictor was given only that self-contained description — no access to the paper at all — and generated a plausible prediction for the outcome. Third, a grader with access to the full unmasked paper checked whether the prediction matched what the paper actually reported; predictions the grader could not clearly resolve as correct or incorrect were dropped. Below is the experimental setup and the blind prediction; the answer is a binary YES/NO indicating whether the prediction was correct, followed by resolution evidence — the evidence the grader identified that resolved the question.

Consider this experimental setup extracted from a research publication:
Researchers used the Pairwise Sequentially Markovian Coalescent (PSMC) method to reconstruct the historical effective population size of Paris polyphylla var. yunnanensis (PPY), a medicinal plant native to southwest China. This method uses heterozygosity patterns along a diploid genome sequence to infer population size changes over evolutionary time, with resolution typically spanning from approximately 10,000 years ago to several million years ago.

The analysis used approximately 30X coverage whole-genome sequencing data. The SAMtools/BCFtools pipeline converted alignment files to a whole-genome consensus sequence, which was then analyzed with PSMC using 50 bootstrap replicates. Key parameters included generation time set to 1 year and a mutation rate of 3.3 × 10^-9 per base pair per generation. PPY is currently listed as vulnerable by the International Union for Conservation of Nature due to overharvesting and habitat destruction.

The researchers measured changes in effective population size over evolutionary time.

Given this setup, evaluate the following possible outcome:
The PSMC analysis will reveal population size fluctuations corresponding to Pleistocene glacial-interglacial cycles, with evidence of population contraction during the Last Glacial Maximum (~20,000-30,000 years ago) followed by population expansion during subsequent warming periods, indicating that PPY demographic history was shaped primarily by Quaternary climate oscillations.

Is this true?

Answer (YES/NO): NO